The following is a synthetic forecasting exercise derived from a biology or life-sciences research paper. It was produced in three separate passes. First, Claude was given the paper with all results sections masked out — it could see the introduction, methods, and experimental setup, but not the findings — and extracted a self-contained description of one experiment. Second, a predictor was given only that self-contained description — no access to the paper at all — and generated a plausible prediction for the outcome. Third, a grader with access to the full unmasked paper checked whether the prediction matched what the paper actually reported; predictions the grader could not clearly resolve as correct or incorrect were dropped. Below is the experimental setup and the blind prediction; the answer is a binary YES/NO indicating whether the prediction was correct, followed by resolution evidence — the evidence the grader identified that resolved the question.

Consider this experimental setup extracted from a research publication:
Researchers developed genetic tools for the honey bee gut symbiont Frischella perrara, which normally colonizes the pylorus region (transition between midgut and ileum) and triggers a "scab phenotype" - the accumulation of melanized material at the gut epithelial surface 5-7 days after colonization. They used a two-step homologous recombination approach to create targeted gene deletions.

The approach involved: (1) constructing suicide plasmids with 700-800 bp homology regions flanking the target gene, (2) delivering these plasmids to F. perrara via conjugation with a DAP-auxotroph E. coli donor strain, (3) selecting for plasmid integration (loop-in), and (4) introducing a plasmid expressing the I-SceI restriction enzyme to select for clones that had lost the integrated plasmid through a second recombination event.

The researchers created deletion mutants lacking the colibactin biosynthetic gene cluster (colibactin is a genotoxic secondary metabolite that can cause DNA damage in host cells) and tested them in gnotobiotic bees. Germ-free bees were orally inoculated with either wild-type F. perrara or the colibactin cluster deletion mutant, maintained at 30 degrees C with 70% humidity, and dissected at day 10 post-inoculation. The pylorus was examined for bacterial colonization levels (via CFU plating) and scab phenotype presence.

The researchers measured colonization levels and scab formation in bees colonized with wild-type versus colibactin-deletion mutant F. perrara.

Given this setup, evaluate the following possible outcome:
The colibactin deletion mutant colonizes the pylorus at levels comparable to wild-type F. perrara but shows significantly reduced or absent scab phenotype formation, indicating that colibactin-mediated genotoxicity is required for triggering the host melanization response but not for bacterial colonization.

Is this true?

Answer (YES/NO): NO